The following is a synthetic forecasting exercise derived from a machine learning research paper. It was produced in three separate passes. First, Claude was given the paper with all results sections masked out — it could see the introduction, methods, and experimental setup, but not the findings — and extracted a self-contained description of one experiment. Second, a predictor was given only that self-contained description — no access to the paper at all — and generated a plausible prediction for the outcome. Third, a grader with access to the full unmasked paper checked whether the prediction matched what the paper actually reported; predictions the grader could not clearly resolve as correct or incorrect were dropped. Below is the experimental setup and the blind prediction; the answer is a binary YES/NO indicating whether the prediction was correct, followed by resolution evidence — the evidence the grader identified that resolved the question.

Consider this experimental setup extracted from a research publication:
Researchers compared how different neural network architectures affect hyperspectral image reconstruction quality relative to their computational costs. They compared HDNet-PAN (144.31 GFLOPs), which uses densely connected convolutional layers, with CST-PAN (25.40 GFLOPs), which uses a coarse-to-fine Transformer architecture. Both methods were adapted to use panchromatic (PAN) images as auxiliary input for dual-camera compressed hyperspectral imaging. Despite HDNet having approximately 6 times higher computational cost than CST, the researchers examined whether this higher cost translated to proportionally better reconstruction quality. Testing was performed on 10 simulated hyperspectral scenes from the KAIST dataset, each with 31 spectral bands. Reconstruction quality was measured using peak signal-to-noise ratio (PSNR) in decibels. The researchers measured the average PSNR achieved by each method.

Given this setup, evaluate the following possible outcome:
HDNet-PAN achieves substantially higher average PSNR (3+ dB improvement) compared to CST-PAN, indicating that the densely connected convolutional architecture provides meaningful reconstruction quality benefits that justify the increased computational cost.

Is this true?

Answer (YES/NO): NO